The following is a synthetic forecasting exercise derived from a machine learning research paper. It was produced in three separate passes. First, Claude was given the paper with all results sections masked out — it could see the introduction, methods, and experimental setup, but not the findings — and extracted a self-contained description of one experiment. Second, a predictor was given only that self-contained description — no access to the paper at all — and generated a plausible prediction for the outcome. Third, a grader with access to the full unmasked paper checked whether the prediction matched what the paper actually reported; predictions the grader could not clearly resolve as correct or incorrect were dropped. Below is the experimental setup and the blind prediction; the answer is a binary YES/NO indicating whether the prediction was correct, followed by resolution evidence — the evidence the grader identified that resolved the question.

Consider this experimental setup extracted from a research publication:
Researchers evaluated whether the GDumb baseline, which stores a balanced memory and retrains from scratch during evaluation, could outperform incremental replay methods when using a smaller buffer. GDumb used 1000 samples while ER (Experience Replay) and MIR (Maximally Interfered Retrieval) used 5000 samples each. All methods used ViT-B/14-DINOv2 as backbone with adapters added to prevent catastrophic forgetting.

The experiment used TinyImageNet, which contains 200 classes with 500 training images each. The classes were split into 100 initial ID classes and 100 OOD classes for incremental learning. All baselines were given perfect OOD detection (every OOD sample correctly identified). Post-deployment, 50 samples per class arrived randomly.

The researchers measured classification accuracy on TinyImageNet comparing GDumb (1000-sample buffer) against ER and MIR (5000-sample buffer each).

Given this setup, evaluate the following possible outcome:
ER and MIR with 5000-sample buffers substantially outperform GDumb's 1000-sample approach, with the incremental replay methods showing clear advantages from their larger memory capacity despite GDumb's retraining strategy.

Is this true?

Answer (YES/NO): YES